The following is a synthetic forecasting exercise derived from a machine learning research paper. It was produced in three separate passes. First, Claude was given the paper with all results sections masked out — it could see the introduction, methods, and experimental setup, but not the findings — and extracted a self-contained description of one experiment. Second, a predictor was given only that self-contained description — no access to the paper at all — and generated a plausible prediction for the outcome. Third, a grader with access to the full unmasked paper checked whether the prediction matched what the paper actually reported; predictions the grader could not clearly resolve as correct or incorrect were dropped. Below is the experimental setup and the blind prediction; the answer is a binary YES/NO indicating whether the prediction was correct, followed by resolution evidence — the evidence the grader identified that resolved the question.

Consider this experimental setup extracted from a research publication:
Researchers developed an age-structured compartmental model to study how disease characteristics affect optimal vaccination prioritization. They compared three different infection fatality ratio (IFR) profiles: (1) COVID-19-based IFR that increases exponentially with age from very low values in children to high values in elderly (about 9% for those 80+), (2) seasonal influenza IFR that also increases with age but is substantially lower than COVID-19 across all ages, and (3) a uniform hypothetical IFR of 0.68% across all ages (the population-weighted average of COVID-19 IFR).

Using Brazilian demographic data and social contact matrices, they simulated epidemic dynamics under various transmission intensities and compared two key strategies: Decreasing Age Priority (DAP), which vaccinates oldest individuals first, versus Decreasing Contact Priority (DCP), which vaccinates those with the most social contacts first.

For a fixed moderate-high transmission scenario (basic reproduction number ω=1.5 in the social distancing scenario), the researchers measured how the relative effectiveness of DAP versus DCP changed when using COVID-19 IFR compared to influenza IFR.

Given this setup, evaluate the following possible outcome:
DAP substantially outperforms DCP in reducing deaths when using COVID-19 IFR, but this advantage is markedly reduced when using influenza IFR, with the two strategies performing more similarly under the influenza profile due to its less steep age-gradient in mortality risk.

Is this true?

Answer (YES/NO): YES